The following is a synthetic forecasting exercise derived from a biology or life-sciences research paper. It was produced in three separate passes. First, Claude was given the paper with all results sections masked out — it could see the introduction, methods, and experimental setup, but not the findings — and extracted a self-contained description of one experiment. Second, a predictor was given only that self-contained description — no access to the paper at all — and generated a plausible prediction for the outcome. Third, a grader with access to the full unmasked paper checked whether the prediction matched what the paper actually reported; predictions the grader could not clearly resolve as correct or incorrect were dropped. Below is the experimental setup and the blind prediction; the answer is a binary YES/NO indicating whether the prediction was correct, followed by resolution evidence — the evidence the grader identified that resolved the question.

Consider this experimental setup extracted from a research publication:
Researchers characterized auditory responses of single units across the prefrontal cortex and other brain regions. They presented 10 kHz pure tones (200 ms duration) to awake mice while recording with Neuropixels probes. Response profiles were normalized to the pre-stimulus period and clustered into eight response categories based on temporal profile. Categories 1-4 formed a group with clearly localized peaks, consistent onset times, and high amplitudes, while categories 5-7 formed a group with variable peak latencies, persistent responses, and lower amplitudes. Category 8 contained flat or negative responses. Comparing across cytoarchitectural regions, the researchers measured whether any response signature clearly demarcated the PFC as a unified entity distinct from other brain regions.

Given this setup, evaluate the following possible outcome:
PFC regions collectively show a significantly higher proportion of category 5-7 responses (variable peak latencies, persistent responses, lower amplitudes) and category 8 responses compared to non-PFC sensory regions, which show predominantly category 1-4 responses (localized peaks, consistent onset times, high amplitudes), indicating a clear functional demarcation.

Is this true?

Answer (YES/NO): NO